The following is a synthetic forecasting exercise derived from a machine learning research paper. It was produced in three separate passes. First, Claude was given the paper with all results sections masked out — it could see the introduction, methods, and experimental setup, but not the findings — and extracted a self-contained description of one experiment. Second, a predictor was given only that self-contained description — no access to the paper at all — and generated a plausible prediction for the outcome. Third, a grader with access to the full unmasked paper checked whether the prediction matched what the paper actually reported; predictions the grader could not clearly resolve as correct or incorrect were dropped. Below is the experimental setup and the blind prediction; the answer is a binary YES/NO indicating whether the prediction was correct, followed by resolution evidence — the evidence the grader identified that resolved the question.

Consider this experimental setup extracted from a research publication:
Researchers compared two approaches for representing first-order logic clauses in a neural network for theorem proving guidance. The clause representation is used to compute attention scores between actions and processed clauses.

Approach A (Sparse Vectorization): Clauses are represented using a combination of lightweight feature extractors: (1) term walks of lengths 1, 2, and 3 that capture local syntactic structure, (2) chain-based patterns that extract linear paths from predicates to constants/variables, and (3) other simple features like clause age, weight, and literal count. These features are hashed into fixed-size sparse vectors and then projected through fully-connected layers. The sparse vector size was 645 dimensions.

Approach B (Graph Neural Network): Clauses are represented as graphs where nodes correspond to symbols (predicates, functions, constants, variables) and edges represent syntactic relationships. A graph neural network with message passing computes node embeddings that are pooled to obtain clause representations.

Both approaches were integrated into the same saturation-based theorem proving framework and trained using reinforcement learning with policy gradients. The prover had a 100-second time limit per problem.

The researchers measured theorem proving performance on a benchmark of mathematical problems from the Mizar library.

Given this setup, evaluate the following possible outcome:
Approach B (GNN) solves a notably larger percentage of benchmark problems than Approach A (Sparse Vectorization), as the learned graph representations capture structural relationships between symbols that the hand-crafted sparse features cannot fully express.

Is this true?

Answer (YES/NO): NO